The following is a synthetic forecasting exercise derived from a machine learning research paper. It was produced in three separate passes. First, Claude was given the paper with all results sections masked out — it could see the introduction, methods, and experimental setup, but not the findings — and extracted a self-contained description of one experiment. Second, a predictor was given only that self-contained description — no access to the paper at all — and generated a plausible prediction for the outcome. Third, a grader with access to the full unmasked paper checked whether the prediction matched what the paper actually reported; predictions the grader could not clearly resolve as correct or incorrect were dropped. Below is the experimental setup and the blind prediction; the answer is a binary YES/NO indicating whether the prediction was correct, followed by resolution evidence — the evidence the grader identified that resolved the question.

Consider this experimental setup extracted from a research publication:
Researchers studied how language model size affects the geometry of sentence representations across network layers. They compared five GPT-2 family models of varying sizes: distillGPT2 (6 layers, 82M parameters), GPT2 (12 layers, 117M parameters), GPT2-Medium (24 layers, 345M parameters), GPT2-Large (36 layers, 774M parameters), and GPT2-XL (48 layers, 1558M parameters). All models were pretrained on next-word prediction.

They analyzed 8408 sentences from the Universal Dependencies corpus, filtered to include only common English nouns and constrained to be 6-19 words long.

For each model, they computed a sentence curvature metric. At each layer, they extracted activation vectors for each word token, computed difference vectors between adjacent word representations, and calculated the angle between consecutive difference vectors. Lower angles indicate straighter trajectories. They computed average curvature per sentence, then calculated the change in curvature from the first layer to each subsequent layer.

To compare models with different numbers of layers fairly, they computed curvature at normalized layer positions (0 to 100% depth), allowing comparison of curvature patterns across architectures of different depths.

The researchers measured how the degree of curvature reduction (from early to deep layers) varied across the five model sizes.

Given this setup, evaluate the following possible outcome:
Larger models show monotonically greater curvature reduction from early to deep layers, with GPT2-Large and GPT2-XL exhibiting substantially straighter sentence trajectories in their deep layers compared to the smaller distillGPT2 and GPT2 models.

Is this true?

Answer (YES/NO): YES